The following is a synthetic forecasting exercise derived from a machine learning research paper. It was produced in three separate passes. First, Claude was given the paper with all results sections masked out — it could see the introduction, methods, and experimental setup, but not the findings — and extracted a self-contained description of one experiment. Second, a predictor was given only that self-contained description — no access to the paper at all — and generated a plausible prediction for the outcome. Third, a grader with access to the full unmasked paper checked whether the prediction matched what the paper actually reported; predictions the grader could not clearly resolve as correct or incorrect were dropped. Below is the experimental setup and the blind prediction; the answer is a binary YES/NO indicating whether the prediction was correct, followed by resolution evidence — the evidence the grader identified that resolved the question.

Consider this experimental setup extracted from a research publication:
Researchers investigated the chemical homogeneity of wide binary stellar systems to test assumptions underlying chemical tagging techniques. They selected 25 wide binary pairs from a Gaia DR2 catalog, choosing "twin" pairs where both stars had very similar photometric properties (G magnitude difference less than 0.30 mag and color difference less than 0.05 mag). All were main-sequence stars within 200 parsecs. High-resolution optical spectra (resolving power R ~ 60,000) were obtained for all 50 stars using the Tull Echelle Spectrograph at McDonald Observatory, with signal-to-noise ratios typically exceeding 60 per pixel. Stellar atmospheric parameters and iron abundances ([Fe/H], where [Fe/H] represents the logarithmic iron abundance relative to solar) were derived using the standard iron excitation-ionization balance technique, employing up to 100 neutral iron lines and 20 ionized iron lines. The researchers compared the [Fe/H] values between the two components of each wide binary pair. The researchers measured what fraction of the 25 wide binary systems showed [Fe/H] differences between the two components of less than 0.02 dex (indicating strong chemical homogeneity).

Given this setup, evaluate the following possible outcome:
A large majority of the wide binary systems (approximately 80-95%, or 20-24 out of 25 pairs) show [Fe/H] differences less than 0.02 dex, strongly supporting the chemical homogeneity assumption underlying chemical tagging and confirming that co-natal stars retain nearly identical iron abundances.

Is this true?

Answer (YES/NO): YES